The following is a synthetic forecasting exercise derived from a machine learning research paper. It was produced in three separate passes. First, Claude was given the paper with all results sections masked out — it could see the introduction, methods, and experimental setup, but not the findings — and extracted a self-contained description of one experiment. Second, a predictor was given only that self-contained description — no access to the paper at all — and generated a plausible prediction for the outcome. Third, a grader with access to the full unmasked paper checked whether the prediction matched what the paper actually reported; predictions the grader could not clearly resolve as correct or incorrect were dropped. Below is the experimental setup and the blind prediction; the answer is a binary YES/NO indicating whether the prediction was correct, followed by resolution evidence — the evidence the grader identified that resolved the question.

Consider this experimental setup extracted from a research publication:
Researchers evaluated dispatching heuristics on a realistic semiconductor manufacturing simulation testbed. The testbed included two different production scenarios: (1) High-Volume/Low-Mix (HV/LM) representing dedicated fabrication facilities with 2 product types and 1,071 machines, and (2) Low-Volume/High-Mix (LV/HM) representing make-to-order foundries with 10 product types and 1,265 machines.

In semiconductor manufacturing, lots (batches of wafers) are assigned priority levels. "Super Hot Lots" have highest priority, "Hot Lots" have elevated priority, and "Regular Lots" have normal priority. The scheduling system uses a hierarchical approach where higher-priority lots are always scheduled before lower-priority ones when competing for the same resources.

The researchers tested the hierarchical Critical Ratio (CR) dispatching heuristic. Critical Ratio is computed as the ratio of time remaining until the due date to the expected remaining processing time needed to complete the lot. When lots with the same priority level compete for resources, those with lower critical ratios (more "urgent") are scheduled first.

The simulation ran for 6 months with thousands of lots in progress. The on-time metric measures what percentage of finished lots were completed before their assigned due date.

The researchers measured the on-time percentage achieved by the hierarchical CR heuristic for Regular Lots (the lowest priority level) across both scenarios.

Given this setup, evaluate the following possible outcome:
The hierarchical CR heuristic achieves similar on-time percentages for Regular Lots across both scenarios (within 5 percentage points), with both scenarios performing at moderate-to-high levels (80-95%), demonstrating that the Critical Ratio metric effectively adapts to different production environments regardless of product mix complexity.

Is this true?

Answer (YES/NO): NO